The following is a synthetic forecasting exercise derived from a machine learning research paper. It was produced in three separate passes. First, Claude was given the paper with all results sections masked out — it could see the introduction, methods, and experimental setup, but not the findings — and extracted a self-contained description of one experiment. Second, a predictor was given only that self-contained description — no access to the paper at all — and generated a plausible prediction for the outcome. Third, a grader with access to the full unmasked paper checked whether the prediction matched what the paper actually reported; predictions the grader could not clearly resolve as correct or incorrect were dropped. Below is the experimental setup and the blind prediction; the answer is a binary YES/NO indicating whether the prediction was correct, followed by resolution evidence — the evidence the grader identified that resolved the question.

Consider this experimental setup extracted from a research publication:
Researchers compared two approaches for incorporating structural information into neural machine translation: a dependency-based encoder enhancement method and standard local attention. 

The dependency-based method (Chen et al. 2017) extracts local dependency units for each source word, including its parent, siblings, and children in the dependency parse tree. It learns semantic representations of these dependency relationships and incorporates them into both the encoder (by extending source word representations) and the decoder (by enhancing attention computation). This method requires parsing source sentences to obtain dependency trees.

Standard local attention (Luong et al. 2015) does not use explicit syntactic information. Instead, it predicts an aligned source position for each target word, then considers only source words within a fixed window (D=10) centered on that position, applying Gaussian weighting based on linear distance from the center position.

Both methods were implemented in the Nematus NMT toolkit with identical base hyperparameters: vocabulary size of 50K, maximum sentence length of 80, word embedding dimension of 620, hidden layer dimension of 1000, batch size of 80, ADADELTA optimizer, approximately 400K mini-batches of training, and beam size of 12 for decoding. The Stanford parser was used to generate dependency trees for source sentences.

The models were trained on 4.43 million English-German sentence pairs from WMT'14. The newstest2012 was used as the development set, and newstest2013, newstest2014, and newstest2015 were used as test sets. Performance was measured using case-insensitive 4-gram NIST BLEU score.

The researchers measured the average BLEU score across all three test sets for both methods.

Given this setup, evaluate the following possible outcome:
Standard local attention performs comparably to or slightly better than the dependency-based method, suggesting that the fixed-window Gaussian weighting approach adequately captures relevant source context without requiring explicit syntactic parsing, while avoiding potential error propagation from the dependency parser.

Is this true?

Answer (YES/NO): NO